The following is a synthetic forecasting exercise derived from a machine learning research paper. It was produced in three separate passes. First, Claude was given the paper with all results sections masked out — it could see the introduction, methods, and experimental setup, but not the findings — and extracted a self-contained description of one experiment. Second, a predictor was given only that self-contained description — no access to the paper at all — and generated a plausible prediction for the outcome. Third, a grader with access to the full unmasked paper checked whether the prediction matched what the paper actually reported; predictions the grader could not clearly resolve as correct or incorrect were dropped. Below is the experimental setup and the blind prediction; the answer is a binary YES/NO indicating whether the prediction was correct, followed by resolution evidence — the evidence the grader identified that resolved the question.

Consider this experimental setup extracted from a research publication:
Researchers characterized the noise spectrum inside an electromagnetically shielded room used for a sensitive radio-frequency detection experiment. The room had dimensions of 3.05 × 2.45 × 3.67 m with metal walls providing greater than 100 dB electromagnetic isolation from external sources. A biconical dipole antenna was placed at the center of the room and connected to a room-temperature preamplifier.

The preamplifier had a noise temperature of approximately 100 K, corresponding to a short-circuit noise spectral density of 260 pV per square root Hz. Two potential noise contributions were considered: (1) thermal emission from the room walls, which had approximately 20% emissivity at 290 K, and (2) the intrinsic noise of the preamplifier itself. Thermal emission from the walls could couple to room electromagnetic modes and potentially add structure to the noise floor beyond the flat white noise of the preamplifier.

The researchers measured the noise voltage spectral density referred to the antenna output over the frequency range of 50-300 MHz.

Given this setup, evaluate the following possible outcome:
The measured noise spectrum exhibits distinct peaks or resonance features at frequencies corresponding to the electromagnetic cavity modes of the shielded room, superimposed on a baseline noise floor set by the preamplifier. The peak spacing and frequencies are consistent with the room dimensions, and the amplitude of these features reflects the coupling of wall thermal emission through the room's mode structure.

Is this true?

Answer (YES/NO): YES